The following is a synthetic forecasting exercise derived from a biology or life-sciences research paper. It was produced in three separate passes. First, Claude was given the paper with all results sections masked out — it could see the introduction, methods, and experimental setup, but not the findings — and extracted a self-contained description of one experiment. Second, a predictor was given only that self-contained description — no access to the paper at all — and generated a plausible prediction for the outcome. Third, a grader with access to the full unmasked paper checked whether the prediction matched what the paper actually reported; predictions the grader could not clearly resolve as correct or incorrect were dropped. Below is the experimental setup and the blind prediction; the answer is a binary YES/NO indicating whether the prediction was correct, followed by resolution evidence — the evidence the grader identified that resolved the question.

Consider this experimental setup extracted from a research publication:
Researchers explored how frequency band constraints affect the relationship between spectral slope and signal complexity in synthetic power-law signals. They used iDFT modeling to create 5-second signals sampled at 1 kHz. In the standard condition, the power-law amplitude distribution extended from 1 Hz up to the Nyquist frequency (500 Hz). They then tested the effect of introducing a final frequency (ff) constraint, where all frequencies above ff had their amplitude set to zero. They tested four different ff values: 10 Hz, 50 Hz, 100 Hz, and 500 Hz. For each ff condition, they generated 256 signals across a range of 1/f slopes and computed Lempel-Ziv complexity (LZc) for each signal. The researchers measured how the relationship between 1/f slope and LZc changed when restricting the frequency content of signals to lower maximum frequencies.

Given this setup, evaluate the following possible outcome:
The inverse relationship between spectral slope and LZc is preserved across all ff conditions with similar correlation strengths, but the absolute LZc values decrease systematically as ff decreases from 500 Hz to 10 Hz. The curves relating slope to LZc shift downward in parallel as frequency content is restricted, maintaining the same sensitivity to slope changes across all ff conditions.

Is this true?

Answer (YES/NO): NO